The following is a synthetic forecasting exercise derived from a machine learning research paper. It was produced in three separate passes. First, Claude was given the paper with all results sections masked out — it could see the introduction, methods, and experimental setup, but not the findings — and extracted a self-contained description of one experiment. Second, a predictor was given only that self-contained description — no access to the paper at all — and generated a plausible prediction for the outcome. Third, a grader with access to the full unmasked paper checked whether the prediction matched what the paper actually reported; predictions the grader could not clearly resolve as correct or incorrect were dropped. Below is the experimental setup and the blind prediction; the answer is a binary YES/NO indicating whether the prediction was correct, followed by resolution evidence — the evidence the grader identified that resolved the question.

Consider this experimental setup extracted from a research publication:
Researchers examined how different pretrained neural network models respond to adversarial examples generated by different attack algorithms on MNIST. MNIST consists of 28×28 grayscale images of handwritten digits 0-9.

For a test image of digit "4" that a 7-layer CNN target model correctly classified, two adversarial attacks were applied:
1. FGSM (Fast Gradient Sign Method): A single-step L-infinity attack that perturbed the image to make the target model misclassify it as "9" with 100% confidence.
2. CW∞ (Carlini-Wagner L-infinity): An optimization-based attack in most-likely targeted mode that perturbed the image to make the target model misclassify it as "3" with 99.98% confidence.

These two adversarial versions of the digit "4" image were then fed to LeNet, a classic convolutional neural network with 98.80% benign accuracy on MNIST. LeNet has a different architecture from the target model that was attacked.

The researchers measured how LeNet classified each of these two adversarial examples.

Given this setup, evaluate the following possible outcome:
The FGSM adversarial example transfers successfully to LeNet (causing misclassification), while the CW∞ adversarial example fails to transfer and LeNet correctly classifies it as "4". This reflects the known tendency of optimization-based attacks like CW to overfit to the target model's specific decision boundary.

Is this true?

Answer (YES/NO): NO